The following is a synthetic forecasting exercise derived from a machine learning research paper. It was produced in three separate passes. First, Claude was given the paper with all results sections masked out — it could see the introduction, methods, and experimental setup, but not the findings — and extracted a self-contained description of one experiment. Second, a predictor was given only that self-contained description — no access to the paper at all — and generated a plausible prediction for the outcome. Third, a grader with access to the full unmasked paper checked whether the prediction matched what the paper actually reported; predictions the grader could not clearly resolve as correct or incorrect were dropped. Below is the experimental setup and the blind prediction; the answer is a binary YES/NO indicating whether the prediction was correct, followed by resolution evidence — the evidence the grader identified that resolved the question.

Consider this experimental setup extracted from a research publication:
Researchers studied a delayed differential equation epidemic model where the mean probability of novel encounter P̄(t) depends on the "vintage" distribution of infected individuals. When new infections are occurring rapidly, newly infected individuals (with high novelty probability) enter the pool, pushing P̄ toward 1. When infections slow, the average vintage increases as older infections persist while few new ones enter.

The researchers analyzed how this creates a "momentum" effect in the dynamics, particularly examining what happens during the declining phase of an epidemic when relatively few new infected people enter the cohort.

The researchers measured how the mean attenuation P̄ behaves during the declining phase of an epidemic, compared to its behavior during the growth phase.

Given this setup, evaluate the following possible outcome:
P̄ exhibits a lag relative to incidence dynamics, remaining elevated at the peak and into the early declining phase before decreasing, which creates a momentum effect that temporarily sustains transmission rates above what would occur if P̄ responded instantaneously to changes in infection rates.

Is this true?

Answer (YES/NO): NO